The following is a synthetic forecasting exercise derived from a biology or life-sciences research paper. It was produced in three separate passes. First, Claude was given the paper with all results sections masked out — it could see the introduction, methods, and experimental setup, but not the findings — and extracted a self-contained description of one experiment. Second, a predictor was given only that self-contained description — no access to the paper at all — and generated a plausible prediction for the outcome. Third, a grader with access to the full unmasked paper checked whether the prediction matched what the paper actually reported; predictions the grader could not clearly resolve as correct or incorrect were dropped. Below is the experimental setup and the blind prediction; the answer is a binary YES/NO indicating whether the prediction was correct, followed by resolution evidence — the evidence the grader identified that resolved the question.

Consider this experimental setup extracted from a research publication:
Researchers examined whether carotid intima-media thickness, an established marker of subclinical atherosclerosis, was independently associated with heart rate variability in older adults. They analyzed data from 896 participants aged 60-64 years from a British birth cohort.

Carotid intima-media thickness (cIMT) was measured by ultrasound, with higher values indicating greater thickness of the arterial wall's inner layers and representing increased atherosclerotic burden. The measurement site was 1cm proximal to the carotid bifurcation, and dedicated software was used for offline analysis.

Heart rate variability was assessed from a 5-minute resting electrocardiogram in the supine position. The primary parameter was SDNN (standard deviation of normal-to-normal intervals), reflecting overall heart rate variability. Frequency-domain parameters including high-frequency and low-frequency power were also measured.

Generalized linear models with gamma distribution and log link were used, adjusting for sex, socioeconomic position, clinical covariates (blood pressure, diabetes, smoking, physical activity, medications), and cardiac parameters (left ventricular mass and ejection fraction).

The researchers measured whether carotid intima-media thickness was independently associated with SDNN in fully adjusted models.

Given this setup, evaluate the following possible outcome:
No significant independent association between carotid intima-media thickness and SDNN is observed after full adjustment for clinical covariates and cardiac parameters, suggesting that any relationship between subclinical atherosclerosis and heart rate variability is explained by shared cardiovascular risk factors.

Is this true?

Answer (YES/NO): YES